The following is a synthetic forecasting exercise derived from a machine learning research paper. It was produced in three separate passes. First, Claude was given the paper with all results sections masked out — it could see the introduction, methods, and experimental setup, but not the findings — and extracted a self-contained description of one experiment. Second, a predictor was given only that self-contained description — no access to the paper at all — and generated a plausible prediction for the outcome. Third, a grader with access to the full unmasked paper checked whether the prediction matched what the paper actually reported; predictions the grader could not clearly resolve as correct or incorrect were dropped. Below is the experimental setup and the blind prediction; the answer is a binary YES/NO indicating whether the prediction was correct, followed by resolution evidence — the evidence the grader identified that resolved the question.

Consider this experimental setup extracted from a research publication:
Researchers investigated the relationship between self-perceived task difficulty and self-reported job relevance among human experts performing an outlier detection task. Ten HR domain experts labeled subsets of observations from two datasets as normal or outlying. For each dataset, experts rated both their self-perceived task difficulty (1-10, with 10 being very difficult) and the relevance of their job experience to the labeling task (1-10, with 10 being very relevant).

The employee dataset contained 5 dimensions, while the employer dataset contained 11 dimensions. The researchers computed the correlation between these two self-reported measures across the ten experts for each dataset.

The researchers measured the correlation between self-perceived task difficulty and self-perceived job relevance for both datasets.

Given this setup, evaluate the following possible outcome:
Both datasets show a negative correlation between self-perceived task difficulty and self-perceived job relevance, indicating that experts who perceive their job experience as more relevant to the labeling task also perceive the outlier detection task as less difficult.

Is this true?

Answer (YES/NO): YES